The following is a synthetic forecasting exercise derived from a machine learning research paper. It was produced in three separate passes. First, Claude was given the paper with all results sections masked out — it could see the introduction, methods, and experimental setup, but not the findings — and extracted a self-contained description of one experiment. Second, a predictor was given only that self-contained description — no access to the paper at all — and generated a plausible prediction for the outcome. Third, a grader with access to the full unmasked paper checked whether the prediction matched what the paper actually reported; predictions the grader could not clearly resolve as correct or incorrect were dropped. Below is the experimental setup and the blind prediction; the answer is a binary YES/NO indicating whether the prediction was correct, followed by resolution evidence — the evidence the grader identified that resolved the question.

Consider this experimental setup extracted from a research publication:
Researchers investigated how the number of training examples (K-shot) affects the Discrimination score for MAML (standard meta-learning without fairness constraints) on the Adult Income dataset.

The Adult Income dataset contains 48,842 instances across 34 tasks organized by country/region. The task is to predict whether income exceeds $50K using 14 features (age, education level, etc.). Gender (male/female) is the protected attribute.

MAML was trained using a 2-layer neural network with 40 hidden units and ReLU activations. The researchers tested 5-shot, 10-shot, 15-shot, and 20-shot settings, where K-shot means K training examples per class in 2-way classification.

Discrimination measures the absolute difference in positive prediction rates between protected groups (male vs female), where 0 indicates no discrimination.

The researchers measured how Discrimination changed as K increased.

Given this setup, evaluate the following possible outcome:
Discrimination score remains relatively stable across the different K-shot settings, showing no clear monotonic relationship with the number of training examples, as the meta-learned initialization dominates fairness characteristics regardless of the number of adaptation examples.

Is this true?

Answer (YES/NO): NO